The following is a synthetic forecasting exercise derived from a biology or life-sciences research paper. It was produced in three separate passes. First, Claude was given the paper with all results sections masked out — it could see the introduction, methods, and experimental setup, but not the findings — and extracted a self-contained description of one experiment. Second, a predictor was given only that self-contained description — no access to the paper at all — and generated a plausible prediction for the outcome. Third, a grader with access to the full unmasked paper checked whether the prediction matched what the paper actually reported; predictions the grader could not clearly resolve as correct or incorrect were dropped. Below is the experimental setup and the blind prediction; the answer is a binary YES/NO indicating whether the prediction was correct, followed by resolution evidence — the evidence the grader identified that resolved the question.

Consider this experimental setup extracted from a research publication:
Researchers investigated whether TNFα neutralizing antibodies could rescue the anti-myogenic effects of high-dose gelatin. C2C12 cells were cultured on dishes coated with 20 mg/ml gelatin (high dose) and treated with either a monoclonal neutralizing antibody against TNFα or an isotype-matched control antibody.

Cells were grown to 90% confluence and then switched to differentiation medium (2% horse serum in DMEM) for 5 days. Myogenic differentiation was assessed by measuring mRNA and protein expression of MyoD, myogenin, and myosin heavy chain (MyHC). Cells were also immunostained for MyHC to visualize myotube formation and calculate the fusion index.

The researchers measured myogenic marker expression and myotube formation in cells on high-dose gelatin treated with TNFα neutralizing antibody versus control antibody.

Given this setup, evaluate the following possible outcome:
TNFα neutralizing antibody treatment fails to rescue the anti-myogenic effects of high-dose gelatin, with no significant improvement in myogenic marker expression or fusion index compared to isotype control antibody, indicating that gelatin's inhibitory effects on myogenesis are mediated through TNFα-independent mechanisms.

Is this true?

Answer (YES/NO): NO